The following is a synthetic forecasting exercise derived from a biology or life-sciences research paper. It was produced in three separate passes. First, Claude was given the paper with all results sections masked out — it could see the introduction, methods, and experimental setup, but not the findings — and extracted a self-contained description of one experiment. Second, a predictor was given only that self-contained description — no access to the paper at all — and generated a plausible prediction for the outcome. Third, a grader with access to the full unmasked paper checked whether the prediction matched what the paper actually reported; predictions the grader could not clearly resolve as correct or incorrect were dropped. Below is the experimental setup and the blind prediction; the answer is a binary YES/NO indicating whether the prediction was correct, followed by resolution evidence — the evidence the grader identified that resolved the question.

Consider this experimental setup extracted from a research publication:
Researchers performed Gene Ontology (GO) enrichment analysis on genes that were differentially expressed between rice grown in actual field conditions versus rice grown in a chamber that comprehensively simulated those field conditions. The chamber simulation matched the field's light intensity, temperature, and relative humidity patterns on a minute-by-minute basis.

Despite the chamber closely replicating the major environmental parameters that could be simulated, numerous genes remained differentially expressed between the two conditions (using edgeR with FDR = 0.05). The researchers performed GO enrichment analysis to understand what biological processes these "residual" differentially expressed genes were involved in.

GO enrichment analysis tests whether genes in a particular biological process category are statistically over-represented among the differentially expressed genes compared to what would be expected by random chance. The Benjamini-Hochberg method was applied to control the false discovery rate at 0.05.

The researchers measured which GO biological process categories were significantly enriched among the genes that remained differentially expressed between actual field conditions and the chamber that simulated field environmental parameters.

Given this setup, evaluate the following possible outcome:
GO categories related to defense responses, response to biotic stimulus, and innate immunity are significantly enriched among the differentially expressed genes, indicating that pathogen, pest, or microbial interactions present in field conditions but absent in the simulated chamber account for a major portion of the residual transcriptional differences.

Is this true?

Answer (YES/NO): NO